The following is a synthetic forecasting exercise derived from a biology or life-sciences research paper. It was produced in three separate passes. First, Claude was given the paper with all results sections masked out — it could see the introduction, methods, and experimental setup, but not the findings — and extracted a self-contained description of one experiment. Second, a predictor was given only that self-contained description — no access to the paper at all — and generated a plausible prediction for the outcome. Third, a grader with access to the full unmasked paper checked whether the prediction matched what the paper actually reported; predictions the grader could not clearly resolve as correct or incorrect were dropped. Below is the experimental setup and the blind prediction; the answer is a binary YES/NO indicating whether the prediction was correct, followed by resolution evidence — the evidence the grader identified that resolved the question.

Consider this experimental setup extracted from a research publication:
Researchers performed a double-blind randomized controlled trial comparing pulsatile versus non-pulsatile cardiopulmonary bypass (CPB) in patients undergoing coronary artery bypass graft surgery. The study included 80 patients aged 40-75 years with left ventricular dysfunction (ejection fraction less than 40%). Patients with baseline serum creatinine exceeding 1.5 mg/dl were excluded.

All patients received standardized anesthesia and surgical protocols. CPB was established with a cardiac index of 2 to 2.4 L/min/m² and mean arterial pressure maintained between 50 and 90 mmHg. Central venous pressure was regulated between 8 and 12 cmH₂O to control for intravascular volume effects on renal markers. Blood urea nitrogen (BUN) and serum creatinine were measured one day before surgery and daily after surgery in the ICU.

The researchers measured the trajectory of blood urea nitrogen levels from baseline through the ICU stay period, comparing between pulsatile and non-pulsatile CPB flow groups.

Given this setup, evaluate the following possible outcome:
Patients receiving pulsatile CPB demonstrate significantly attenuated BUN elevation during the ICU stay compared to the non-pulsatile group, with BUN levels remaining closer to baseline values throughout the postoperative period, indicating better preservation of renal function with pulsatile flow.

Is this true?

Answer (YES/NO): NO